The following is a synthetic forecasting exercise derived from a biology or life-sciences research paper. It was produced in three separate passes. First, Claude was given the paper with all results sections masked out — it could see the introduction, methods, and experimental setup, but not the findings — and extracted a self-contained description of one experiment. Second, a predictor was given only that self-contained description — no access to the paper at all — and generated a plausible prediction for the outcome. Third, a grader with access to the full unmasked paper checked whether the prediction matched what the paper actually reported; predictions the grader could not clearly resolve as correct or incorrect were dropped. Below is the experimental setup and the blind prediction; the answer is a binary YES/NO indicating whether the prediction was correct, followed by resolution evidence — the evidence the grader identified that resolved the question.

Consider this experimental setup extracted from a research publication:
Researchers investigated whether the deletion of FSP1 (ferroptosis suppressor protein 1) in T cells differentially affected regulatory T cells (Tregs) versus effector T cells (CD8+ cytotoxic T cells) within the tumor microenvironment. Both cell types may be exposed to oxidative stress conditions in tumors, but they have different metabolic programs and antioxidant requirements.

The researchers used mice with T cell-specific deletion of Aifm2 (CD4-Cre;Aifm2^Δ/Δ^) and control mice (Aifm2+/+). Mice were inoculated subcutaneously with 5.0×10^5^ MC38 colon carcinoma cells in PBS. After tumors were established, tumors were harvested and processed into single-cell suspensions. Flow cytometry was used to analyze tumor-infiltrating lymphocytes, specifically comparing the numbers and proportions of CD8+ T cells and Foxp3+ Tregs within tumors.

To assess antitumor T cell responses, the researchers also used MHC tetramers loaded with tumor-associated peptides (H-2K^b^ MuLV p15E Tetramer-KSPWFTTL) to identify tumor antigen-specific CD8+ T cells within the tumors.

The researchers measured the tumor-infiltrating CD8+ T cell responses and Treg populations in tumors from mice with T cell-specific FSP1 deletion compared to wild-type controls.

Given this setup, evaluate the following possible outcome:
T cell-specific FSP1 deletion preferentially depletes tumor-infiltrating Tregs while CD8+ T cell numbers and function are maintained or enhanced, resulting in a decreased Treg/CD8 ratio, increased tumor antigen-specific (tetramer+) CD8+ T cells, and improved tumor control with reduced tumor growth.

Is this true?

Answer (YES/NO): NO